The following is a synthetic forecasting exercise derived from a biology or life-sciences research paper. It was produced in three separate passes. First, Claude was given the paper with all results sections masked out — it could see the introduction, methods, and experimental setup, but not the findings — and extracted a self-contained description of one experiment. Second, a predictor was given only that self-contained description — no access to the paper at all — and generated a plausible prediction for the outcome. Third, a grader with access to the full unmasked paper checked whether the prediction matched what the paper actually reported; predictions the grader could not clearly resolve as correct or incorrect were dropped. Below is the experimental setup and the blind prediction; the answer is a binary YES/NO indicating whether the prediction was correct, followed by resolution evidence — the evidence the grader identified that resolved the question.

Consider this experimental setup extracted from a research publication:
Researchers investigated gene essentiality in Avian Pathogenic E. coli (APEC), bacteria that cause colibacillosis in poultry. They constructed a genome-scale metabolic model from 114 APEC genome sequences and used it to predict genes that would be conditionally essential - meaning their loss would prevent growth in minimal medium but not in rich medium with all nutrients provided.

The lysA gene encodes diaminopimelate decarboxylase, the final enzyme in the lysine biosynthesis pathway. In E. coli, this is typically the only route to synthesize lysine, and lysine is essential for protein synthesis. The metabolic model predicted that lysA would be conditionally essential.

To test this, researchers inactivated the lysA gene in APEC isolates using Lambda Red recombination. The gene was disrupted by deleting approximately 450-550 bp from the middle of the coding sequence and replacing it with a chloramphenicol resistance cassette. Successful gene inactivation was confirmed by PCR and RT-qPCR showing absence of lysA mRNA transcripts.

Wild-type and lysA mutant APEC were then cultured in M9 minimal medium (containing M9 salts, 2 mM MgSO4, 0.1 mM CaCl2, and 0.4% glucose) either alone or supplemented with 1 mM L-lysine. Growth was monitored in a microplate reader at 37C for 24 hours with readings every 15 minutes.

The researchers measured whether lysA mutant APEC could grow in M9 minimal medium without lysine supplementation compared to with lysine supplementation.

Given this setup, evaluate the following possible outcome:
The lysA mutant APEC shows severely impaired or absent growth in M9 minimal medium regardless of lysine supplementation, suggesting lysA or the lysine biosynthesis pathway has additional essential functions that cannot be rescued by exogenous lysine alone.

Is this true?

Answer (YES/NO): NO